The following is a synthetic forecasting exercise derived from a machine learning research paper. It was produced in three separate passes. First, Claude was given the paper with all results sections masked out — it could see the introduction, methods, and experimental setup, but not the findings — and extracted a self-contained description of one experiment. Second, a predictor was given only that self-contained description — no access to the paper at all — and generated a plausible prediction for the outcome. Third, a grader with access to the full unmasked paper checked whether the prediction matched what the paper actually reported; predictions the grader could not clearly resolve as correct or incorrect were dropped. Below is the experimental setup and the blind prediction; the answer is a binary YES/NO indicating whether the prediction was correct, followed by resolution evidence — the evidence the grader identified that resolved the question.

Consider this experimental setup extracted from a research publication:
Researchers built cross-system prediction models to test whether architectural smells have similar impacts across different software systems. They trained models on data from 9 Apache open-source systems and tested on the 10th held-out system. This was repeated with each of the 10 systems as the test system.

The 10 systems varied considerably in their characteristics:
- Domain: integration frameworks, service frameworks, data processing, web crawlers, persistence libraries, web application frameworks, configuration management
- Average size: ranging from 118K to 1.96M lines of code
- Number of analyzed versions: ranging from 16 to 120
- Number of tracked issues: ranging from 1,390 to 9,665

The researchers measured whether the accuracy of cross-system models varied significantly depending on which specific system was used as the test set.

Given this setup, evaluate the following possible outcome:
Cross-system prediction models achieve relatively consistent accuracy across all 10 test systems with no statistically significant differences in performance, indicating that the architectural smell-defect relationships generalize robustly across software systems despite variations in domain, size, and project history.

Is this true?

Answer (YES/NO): NO